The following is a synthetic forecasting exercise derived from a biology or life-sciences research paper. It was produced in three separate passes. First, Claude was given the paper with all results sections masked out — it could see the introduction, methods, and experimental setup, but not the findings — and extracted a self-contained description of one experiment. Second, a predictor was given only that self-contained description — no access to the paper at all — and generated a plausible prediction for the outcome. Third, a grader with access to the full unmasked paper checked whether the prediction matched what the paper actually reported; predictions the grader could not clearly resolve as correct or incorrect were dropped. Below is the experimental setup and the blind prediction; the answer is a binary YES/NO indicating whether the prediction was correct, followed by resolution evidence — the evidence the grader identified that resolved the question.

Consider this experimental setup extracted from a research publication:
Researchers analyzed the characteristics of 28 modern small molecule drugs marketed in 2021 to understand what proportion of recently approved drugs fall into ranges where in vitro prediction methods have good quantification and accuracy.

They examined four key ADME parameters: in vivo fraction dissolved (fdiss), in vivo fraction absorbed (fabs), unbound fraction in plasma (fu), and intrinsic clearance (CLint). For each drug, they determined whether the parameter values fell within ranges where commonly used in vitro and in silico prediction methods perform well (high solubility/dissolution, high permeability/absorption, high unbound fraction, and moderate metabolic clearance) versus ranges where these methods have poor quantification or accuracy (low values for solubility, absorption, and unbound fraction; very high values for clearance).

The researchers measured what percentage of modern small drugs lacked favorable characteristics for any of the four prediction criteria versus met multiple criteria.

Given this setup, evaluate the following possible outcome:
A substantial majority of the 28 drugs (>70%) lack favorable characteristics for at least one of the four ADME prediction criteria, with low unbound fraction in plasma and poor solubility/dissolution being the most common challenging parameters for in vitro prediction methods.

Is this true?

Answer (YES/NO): NO